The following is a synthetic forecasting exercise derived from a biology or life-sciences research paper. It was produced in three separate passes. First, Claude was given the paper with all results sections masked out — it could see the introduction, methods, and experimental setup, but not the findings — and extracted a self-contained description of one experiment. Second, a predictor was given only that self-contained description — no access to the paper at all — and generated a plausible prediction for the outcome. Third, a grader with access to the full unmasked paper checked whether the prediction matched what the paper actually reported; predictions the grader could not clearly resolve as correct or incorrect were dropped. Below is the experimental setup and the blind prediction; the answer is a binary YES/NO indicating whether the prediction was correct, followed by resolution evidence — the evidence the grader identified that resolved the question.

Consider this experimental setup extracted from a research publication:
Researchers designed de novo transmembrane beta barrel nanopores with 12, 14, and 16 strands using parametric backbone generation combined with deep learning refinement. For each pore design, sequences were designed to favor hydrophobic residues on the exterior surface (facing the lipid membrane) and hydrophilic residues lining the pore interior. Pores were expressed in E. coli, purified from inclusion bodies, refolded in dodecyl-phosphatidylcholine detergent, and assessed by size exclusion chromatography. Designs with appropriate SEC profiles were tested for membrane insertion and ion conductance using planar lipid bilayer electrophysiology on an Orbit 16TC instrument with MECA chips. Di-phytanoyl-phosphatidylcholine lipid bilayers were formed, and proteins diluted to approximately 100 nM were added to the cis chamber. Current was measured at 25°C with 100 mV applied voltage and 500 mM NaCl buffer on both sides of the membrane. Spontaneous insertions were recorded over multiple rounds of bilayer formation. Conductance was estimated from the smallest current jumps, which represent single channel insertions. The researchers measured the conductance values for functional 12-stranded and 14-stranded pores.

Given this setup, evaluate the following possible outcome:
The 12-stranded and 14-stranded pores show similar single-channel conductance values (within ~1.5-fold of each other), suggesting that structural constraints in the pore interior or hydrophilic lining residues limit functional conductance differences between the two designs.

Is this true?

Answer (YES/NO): NO